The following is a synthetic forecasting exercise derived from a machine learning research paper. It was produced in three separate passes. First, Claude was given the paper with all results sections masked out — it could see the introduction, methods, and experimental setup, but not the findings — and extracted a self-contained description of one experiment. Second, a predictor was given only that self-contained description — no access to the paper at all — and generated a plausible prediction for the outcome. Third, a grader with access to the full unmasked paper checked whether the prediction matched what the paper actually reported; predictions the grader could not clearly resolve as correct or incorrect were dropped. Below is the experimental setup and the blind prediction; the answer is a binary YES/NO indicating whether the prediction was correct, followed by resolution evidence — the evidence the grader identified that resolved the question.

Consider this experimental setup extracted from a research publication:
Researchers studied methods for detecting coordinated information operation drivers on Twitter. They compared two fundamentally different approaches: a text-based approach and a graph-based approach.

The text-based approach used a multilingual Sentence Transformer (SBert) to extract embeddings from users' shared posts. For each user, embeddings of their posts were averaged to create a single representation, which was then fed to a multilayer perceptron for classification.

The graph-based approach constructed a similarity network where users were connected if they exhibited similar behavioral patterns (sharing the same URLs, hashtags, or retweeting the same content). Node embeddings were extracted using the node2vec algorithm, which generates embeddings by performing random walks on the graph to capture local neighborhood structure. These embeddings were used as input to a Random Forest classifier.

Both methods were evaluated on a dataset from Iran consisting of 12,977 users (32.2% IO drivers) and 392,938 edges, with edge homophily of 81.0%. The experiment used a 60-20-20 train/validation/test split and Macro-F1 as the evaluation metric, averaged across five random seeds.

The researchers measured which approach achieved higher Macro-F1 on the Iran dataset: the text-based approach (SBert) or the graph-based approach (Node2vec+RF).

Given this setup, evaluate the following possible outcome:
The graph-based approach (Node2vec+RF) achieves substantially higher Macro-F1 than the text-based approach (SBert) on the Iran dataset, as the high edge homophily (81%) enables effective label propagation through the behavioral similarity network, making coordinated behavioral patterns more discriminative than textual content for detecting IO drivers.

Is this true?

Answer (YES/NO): NO